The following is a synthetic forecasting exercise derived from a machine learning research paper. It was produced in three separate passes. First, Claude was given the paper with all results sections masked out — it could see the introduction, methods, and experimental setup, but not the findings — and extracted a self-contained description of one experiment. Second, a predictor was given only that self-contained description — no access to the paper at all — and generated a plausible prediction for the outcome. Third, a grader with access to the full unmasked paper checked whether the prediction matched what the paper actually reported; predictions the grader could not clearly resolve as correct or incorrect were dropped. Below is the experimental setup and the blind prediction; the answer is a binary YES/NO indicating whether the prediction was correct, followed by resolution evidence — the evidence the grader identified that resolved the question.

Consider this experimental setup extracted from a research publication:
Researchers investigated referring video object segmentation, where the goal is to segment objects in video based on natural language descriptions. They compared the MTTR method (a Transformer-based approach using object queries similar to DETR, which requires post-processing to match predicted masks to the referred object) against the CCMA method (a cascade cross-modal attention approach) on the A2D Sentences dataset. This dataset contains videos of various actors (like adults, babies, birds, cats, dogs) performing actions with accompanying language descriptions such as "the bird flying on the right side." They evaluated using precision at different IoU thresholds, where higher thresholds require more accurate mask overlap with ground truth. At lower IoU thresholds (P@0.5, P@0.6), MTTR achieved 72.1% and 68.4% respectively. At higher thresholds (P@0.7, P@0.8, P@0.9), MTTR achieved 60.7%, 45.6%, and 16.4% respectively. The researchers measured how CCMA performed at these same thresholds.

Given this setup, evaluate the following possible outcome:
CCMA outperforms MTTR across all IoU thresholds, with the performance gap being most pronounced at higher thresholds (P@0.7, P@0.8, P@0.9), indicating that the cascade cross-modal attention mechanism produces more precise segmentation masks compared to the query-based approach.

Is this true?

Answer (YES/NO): NO